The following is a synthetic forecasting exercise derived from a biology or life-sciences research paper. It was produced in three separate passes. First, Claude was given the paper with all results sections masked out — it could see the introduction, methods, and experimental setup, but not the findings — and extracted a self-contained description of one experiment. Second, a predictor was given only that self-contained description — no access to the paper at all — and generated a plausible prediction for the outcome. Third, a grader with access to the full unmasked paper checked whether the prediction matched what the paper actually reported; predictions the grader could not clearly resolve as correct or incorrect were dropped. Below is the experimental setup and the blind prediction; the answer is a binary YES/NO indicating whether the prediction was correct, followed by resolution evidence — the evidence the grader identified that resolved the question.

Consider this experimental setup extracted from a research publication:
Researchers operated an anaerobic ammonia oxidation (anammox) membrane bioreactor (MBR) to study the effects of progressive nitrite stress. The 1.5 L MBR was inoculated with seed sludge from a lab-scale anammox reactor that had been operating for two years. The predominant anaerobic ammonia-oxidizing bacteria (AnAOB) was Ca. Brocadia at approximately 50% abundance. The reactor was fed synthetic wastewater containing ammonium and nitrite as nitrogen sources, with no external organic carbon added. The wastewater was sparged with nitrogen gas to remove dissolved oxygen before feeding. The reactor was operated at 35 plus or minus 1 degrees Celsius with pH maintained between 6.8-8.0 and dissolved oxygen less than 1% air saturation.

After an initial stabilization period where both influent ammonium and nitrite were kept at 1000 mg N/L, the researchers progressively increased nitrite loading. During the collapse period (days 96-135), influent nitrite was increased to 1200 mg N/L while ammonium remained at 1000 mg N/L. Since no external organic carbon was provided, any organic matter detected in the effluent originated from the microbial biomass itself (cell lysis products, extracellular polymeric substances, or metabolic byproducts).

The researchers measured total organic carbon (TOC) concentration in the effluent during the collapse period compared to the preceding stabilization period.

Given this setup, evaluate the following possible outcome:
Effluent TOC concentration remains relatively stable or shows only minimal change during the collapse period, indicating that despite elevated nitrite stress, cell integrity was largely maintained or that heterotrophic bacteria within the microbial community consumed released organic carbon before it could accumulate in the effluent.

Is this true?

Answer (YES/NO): NO